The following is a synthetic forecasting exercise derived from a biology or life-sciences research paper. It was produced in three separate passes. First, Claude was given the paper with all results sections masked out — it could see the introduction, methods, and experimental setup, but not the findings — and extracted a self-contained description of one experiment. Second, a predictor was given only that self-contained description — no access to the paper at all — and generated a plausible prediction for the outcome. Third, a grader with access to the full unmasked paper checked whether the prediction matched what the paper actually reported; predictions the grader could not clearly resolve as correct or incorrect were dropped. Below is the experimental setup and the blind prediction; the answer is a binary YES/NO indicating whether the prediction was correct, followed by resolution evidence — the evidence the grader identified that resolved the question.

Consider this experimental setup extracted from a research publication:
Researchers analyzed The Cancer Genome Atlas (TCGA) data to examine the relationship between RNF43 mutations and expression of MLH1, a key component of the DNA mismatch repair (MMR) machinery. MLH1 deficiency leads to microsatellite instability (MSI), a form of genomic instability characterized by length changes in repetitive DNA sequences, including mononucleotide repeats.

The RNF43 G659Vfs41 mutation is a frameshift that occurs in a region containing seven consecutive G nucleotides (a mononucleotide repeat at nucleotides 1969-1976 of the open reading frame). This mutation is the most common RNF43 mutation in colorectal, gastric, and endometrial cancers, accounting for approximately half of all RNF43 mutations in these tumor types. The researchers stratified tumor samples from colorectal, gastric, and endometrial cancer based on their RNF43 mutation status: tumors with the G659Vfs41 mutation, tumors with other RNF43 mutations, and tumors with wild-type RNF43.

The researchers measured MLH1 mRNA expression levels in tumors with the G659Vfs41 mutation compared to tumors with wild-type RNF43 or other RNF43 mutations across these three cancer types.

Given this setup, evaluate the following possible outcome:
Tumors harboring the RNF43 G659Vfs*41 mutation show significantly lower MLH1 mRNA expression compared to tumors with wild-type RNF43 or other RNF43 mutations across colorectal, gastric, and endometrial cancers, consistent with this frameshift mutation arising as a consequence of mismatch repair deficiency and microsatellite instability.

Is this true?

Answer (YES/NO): YES